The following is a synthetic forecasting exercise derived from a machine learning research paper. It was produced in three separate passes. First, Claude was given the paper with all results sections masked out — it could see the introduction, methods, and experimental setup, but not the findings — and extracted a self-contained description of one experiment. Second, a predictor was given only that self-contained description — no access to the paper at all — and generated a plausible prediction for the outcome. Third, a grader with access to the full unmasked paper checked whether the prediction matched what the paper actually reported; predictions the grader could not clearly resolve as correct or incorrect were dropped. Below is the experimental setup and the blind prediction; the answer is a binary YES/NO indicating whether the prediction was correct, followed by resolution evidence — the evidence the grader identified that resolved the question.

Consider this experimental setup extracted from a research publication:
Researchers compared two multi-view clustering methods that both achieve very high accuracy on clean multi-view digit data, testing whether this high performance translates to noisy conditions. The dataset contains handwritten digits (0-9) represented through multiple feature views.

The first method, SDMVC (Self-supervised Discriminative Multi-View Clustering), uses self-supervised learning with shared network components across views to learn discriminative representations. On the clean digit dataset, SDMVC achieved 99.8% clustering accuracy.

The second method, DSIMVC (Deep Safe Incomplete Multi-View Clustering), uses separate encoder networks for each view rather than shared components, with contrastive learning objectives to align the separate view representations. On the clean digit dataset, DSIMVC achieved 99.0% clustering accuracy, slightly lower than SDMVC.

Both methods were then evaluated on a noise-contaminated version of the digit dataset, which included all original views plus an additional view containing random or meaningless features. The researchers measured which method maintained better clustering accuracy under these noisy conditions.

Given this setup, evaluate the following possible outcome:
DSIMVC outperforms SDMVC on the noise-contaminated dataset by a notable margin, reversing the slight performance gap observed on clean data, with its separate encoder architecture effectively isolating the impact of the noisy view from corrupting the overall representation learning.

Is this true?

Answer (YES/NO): YES